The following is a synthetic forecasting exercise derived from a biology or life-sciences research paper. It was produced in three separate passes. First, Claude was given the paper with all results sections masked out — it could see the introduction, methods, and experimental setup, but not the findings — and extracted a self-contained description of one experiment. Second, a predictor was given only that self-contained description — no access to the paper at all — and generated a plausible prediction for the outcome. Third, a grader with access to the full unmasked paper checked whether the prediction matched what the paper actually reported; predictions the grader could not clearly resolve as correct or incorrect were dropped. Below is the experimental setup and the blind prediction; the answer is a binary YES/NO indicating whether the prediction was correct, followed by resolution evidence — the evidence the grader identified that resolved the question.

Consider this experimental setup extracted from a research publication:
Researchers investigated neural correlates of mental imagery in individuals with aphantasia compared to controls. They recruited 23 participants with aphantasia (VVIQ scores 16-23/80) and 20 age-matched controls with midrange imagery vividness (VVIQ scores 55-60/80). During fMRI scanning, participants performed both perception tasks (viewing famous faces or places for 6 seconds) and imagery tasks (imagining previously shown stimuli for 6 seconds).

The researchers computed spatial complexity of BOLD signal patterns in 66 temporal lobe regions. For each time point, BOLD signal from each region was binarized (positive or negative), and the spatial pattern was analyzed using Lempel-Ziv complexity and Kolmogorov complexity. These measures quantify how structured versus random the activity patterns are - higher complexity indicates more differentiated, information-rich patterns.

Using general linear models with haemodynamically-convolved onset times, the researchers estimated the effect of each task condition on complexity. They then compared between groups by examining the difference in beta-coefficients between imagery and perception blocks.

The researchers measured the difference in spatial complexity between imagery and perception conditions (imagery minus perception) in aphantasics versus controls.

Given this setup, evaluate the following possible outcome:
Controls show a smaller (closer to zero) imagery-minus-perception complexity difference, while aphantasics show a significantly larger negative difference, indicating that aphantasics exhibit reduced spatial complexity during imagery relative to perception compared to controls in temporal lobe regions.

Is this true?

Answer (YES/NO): YES